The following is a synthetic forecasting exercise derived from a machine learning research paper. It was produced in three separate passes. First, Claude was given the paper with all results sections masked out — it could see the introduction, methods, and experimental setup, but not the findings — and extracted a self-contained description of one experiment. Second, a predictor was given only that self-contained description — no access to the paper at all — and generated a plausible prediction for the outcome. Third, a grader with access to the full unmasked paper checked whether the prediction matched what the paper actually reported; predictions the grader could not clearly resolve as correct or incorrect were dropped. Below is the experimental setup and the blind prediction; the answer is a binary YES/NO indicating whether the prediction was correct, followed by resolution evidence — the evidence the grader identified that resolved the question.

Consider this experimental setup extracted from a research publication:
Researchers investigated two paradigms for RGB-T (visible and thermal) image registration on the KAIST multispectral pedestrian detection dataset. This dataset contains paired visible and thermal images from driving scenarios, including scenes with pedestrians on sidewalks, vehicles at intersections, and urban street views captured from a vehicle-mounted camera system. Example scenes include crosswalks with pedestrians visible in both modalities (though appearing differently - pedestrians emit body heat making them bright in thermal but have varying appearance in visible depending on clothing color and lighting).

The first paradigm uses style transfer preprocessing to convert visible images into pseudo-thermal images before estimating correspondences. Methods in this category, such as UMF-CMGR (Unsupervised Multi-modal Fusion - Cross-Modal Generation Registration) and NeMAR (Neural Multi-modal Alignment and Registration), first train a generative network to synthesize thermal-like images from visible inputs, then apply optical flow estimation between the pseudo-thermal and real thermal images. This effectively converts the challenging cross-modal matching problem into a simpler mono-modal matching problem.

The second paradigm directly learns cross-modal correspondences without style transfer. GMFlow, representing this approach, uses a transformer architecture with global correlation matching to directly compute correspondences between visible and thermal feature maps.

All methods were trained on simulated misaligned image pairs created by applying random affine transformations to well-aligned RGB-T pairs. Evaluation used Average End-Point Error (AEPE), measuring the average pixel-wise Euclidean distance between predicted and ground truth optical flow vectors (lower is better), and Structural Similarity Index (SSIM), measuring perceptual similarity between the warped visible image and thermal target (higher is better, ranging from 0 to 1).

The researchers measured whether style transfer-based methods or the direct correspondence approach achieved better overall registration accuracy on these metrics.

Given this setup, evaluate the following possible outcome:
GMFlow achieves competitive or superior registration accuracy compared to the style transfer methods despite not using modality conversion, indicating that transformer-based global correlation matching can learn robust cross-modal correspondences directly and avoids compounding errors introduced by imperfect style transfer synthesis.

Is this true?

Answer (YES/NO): YES